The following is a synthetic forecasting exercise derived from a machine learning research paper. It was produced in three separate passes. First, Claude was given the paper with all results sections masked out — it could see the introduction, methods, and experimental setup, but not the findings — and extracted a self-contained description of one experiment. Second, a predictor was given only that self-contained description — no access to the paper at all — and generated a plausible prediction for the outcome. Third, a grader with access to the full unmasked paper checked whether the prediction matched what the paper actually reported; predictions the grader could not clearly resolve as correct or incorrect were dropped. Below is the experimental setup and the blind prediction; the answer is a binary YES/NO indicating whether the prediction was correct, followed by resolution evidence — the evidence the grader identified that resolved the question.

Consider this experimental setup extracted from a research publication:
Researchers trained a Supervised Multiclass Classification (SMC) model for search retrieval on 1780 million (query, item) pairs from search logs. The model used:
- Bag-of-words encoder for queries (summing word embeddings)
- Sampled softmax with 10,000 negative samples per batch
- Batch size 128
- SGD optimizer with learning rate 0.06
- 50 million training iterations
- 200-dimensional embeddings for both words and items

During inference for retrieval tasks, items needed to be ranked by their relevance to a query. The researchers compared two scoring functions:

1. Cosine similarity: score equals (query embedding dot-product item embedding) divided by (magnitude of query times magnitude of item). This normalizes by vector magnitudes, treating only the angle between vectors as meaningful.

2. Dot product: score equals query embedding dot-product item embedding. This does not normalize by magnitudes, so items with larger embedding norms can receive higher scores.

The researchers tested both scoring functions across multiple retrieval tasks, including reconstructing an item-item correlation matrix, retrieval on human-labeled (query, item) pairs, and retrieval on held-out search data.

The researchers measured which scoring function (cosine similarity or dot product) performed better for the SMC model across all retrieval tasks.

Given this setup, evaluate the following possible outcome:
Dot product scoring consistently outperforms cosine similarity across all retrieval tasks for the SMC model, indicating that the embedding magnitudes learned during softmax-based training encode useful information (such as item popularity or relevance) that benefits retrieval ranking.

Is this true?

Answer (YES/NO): YES